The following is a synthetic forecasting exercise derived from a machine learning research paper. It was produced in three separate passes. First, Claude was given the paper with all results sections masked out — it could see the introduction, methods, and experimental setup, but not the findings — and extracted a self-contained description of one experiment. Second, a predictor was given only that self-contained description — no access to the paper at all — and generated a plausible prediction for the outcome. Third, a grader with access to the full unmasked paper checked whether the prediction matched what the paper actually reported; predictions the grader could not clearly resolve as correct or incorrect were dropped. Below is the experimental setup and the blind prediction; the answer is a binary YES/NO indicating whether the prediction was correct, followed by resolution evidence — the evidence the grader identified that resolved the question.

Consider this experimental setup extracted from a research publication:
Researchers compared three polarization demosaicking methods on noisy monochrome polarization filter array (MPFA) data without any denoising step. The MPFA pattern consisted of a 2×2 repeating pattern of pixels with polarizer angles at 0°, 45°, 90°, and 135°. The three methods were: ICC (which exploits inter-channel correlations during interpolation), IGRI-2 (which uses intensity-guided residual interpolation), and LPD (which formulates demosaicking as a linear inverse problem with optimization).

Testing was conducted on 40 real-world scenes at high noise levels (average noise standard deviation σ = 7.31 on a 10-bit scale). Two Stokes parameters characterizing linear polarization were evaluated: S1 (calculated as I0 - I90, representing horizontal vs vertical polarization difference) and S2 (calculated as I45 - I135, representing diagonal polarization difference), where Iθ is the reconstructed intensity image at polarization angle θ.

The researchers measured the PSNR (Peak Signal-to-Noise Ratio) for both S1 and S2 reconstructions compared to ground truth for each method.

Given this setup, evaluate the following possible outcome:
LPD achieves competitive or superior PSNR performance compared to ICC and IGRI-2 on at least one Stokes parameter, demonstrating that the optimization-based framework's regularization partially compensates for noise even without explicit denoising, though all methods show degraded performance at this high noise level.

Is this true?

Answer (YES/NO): NO